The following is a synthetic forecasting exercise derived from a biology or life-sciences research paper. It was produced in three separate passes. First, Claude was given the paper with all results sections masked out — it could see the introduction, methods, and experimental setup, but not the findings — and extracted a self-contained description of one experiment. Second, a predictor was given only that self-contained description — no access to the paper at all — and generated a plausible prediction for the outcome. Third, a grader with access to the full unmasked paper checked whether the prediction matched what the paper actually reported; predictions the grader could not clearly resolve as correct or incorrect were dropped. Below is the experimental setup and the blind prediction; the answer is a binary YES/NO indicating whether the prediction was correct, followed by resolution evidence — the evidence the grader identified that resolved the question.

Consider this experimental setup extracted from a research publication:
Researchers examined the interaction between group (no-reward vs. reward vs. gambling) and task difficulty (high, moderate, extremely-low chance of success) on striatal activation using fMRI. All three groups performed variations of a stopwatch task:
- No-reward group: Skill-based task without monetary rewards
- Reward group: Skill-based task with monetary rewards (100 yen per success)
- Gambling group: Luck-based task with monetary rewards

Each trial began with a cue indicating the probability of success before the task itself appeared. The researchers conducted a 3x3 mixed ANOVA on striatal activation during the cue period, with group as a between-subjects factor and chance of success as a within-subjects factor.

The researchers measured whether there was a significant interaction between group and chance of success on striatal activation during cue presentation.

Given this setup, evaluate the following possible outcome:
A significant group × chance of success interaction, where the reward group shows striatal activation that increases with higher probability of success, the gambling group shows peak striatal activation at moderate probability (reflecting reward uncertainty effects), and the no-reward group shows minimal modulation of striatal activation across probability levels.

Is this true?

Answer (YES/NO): NO